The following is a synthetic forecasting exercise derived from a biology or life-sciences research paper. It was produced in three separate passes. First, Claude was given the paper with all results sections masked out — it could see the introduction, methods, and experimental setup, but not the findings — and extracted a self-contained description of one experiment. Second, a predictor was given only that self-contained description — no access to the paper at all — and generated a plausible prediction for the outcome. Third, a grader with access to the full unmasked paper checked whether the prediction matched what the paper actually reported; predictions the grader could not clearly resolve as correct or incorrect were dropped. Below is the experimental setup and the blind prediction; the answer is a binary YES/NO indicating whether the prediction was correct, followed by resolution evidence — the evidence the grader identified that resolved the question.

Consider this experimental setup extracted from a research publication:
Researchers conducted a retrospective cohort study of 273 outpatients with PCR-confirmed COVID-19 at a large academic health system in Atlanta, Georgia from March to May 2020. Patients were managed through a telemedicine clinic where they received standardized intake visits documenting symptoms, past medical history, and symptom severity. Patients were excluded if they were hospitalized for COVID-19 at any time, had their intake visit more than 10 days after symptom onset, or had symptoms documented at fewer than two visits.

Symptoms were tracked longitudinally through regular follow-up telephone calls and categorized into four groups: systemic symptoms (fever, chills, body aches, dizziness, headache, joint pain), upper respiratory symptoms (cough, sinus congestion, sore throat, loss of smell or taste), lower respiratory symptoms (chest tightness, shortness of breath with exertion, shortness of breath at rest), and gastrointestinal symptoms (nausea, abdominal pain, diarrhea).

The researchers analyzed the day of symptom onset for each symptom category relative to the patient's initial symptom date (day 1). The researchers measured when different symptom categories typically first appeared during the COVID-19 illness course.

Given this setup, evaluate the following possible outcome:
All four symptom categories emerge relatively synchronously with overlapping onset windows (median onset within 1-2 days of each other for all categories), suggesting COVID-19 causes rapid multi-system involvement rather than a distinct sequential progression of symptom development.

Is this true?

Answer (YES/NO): NO